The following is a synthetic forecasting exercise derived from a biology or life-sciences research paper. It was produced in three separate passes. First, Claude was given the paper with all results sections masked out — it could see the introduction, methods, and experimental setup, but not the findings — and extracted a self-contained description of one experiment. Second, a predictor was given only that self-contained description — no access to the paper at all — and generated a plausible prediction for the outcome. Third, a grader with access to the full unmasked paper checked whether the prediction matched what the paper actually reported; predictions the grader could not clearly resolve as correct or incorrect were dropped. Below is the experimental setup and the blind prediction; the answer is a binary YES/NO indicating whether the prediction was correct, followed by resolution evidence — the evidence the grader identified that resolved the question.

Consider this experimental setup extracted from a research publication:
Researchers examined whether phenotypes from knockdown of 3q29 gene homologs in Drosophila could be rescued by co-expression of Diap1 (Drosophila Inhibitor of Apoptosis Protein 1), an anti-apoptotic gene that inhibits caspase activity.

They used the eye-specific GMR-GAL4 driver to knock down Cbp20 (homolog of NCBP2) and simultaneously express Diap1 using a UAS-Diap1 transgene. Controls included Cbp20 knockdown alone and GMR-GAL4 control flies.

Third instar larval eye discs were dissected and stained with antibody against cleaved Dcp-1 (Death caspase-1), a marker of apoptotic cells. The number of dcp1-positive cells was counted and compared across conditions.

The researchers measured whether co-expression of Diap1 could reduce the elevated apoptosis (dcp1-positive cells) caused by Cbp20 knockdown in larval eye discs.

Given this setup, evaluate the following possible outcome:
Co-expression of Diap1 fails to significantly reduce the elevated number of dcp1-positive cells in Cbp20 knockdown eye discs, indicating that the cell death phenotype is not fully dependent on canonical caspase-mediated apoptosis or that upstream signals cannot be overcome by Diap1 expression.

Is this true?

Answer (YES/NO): NO